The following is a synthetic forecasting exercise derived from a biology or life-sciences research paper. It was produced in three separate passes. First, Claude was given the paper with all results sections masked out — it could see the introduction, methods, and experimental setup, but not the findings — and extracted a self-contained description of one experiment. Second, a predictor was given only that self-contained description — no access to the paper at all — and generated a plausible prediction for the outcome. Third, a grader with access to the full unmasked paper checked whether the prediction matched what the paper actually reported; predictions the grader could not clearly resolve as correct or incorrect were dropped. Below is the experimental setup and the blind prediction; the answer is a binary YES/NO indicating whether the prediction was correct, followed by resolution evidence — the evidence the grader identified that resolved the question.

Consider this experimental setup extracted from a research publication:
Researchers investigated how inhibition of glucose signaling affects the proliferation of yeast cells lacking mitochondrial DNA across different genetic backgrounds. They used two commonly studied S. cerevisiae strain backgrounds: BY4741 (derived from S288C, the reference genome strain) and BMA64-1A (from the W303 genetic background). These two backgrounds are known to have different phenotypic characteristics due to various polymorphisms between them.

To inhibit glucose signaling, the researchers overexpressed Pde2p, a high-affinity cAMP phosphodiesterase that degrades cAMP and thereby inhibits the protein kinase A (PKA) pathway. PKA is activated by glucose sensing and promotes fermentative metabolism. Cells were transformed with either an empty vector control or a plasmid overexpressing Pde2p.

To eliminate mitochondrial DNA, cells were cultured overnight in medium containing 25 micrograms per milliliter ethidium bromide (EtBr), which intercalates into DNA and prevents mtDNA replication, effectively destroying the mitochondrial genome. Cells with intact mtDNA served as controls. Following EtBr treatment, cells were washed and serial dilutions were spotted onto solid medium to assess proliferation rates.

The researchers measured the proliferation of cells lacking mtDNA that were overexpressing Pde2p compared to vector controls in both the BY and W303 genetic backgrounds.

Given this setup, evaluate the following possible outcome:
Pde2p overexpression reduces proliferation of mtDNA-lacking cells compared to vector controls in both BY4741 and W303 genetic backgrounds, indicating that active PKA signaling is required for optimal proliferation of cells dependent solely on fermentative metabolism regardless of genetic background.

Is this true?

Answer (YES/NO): NO